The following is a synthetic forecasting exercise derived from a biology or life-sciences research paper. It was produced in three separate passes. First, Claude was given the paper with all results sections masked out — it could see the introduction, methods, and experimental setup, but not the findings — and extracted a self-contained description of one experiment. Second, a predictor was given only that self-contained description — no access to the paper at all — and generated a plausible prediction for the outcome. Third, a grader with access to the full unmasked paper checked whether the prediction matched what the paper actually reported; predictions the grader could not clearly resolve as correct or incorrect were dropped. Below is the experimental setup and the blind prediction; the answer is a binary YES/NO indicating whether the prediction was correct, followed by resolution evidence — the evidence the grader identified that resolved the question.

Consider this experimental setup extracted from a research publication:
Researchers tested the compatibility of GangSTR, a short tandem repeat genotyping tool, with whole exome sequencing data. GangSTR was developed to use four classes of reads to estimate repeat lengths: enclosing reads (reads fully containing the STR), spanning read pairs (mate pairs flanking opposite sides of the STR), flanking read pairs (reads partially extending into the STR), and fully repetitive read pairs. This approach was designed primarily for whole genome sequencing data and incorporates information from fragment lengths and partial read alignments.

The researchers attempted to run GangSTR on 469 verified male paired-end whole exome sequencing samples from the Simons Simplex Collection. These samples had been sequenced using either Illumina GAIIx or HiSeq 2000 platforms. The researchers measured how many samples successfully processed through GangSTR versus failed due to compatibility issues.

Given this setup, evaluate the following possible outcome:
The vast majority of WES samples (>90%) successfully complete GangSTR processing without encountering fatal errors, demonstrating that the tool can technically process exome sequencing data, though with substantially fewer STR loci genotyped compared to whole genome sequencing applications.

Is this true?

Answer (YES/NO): YES